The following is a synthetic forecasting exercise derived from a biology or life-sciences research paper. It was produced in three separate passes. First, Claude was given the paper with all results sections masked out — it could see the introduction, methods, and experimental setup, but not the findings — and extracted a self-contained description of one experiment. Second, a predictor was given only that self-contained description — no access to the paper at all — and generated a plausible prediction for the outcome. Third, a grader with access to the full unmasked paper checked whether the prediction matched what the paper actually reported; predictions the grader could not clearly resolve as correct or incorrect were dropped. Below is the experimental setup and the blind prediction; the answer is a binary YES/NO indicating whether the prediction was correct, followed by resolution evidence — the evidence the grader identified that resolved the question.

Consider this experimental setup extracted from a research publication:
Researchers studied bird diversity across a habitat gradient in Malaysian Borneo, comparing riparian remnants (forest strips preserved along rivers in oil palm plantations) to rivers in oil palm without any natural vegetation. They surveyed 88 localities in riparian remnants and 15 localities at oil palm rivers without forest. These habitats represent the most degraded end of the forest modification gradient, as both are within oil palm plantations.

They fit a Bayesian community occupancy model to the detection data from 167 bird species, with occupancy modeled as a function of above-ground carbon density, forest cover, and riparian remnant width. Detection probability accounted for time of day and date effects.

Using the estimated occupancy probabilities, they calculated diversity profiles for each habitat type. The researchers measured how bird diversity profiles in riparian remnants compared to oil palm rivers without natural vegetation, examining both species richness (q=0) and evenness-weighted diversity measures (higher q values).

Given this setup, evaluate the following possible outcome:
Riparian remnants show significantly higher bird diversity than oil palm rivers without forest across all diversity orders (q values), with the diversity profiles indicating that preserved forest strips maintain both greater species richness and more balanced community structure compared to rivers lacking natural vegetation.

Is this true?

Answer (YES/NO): NO